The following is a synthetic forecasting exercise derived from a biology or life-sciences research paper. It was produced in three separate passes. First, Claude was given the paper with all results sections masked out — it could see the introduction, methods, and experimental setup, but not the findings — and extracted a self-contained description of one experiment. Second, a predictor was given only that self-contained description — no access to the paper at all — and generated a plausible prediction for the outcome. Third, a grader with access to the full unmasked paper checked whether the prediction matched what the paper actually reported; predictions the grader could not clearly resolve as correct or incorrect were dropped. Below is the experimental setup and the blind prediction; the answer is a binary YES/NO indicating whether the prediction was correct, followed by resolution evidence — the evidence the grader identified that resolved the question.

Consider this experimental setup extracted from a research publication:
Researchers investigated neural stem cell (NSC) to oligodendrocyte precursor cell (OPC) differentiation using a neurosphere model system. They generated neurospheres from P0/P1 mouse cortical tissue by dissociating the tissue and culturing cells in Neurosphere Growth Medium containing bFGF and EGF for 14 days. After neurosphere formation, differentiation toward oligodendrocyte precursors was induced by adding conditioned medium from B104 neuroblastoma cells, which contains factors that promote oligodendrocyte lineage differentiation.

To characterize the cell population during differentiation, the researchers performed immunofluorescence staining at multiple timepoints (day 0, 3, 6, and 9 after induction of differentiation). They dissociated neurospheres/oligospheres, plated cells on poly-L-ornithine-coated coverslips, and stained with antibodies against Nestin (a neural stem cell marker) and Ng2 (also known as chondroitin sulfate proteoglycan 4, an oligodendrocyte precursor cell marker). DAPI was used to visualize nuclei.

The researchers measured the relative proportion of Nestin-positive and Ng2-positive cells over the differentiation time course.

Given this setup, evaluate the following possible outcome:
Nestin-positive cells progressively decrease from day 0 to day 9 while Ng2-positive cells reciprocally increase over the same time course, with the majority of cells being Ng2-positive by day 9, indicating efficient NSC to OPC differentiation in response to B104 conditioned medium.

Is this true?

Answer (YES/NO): YES